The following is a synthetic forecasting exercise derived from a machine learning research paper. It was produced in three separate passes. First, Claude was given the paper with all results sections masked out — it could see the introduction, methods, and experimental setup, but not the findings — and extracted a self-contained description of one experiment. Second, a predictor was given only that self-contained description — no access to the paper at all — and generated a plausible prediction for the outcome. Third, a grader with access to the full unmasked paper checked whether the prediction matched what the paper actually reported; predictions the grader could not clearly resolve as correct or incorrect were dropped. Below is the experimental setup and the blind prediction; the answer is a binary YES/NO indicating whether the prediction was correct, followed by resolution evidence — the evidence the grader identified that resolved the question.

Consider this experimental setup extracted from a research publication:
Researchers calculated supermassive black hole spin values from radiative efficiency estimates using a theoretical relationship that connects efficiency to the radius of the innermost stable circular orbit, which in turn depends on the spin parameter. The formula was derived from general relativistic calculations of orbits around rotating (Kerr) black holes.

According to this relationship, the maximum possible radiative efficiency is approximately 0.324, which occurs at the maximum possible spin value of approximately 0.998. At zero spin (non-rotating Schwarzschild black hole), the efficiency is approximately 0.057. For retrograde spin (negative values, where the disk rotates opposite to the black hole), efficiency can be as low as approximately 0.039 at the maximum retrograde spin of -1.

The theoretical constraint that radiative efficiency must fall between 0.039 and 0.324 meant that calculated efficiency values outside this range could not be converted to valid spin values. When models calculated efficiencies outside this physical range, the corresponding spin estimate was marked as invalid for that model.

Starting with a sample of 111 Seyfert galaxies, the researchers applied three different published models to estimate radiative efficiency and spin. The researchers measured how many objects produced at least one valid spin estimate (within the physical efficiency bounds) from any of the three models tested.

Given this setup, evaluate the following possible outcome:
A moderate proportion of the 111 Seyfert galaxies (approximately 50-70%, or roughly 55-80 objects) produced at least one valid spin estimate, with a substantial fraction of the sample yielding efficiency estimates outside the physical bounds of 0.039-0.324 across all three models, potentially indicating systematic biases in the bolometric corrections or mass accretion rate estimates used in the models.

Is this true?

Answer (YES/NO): YES